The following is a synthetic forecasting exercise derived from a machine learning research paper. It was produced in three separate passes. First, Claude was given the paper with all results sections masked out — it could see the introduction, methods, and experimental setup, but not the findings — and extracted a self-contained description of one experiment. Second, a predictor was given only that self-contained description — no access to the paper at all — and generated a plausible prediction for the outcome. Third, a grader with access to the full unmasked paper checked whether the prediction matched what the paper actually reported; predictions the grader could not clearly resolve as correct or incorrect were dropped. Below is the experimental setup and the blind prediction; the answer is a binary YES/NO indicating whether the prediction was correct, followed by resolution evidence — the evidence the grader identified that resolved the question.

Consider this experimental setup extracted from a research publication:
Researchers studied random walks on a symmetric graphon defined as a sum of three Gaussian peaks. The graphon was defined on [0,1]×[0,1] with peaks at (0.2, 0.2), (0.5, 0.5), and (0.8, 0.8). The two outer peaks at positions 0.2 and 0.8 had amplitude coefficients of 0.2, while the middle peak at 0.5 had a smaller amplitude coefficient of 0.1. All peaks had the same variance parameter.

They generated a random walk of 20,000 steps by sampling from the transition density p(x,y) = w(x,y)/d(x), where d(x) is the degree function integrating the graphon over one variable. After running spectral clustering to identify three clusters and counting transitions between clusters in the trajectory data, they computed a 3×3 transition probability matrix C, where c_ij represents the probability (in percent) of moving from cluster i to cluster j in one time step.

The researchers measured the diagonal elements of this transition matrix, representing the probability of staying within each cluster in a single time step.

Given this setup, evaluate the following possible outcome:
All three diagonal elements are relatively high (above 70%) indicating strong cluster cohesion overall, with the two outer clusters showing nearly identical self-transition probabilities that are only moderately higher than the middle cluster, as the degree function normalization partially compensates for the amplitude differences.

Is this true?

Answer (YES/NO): NO